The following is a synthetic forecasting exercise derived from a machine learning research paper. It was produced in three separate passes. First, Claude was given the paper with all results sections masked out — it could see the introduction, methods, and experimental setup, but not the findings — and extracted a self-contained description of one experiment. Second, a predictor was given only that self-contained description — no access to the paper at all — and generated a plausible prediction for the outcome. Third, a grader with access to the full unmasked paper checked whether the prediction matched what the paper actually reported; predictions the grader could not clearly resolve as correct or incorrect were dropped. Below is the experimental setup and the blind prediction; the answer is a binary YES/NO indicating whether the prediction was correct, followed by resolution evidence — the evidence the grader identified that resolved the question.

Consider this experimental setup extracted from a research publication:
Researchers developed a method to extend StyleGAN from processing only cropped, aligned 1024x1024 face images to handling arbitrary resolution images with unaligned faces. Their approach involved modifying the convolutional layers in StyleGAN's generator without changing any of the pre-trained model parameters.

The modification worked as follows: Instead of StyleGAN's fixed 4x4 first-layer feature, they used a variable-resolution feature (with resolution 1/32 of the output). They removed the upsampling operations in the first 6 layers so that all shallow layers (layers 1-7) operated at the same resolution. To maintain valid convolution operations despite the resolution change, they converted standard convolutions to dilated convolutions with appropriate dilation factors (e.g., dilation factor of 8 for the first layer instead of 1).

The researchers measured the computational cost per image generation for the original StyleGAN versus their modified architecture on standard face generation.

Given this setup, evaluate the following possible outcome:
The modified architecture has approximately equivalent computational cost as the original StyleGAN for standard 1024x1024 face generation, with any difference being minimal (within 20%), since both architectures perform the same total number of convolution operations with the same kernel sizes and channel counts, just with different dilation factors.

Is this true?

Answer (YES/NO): YES